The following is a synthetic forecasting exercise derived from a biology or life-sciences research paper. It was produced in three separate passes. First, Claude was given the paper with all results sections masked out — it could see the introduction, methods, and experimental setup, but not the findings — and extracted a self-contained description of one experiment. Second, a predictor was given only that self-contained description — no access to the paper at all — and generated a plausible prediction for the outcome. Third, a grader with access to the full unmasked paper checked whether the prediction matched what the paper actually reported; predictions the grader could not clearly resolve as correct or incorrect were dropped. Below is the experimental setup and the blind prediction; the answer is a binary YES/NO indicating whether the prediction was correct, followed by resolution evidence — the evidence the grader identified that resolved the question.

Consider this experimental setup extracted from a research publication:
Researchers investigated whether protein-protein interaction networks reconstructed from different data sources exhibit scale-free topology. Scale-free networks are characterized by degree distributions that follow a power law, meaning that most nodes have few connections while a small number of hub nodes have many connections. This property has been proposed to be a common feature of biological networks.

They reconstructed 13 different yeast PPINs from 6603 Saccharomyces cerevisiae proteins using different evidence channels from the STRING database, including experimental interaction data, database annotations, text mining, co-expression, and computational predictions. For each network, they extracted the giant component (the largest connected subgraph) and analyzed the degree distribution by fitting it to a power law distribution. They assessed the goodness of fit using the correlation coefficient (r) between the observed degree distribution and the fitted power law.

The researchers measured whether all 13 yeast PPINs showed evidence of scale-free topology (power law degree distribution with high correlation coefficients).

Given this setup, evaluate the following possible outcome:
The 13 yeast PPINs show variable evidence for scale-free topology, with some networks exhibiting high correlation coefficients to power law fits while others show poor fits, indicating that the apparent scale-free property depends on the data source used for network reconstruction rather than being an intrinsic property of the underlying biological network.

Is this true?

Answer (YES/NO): NO